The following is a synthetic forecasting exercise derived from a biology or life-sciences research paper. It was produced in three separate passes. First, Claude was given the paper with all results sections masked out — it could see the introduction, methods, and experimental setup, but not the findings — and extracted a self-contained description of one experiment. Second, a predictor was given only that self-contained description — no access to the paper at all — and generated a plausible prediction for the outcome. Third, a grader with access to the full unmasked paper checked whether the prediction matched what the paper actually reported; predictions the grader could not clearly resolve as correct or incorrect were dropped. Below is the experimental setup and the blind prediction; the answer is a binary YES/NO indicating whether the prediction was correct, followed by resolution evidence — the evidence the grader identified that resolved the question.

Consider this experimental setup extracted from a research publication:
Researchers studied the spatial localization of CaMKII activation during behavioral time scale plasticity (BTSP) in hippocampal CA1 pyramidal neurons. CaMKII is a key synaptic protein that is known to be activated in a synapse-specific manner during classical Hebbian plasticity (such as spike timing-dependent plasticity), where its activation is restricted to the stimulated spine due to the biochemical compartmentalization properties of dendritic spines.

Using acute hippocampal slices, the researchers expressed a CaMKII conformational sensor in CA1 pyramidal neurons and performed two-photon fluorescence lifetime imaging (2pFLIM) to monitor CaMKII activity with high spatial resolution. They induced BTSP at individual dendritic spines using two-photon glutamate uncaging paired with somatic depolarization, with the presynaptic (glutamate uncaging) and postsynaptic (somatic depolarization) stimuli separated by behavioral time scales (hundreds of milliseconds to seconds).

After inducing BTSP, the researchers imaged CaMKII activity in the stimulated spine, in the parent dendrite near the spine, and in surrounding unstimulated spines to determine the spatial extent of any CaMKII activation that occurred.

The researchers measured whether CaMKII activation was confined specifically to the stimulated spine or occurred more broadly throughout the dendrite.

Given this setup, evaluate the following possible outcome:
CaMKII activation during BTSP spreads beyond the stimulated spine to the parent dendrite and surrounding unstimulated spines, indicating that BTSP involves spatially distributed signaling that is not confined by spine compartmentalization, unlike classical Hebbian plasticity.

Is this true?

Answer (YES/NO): NO